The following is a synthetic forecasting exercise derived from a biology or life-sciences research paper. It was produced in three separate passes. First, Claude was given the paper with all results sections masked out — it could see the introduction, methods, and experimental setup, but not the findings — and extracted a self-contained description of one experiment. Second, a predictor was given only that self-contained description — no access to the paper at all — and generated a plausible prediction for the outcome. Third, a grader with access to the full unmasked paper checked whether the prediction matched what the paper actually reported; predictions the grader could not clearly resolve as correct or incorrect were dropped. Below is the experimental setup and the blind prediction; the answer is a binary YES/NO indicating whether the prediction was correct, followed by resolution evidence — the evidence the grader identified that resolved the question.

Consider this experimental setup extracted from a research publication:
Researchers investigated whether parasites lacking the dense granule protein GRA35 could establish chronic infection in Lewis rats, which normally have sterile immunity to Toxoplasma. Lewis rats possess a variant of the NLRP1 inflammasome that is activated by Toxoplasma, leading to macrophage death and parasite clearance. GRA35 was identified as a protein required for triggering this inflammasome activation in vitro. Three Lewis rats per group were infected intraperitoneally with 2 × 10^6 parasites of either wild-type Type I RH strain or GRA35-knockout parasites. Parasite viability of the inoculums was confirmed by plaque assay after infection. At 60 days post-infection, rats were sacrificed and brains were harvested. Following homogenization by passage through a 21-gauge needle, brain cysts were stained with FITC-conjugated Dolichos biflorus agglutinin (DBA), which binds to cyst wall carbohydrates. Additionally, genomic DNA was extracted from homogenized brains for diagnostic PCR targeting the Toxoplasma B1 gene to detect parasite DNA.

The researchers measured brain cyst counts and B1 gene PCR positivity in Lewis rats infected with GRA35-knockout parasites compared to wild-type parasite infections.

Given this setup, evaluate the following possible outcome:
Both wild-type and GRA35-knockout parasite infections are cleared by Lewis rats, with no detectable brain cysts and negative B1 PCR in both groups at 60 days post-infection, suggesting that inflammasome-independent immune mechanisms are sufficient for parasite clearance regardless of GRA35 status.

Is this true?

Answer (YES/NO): NO